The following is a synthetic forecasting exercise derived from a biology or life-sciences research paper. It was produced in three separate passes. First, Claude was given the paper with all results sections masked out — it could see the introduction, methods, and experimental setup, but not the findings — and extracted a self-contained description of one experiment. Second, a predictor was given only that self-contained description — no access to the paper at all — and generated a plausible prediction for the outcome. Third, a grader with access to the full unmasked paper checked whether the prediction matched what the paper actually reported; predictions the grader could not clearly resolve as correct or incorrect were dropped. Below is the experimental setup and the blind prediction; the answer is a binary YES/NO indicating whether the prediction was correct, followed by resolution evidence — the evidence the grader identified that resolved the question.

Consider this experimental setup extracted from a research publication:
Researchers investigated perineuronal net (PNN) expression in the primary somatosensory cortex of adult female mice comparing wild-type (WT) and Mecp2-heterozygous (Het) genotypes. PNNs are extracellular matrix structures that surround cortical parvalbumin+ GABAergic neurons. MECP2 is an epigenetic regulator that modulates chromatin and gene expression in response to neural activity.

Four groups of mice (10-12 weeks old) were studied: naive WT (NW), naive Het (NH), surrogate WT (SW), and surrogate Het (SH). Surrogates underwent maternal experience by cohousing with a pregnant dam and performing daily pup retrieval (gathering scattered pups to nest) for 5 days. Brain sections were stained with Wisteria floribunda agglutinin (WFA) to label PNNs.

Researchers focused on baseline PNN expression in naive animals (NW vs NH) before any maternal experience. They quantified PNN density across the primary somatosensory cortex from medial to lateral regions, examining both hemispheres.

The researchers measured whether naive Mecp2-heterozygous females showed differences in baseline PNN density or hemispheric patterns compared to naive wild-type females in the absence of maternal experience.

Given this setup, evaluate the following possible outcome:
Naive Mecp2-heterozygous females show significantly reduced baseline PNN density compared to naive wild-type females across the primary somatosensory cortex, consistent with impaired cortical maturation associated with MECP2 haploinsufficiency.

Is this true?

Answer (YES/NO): NO